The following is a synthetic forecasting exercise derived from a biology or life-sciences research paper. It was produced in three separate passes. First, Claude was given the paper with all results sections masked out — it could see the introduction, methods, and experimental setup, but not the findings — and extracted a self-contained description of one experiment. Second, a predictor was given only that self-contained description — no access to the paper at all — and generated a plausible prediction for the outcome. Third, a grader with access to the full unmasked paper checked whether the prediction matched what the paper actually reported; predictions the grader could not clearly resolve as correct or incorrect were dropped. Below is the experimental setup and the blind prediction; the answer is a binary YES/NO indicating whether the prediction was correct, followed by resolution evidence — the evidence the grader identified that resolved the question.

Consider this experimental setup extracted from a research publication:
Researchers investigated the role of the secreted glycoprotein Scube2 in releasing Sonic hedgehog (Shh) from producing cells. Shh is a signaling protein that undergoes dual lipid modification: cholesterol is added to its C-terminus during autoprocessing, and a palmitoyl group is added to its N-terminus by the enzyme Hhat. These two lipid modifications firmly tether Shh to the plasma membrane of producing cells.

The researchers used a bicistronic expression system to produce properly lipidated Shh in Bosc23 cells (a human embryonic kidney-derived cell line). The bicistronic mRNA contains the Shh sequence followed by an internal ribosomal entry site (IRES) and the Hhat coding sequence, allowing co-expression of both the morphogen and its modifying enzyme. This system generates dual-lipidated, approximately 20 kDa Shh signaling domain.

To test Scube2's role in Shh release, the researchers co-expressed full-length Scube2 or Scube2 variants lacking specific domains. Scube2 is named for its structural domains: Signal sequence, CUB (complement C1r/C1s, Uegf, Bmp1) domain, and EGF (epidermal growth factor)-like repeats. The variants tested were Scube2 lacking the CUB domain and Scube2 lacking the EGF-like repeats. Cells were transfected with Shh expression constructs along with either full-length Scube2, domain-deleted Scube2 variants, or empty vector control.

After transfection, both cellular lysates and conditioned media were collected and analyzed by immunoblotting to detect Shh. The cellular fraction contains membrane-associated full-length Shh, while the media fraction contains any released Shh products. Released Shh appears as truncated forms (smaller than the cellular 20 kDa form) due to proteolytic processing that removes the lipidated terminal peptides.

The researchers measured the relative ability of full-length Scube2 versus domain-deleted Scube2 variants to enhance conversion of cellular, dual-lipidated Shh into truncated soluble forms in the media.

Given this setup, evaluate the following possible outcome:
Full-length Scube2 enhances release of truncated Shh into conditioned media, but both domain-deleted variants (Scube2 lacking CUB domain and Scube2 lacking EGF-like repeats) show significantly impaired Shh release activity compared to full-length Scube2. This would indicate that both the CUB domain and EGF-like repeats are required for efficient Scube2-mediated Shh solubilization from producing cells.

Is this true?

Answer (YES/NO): YES